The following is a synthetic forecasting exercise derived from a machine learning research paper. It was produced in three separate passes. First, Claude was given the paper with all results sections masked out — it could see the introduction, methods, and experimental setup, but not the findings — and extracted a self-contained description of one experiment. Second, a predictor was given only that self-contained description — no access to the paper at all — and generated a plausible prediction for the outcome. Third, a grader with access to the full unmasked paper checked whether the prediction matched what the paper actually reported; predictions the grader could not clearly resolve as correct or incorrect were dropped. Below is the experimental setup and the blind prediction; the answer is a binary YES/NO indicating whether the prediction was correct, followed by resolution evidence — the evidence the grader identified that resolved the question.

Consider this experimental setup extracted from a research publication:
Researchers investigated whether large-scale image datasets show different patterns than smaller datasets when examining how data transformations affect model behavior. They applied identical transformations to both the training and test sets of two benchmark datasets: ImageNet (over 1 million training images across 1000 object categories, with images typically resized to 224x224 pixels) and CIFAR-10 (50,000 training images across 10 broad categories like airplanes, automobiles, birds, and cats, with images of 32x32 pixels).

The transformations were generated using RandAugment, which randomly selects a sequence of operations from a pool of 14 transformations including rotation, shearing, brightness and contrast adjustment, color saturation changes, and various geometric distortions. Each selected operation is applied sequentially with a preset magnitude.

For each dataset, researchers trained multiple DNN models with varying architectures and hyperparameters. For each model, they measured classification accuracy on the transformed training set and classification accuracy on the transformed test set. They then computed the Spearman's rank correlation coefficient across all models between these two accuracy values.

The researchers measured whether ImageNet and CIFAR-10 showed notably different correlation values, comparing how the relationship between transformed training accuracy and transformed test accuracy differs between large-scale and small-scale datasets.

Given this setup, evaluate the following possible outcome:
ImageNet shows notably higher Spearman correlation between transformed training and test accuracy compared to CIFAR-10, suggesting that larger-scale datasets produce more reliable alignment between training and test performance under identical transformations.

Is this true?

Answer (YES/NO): NO